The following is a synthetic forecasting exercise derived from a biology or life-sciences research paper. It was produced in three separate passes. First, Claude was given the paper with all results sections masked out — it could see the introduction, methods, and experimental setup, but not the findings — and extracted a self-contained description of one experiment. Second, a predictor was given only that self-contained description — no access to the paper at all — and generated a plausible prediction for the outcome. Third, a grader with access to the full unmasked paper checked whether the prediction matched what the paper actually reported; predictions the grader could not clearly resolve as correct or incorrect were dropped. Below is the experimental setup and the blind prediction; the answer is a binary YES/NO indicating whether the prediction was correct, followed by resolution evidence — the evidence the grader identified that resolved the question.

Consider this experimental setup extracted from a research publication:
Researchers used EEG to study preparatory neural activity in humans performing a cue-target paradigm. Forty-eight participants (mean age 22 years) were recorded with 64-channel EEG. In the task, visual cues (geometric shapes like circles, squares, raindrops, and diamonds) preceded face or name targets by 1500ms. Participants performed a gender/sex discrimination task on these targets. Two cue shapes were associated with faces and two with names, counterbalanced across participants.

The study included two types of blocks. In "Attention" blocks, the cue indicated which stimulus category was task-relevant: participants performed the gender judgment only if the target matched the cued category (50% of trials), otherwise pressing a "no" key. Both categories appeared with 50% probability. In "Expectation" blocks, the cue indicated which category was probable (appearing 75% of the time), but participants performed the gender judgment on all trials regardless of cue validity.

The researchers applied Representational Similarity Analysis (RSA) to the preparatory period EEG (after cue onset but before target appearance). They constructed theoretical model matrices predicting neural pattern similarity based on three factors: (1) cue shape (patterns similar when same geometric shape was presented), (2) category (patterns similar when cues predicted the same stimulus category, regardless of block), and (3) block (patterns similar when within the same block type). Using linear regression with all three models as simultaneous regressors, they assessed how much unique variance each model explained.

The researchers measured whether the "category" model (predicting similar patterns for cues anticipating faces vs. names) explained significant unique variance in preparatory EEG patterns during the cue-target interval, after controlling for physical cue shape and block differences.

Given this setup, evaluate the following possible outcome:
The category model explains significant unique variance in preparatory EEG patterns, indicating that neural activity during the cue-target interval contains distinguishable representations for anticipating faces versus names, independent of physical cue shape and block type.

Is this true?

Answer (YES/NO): YES